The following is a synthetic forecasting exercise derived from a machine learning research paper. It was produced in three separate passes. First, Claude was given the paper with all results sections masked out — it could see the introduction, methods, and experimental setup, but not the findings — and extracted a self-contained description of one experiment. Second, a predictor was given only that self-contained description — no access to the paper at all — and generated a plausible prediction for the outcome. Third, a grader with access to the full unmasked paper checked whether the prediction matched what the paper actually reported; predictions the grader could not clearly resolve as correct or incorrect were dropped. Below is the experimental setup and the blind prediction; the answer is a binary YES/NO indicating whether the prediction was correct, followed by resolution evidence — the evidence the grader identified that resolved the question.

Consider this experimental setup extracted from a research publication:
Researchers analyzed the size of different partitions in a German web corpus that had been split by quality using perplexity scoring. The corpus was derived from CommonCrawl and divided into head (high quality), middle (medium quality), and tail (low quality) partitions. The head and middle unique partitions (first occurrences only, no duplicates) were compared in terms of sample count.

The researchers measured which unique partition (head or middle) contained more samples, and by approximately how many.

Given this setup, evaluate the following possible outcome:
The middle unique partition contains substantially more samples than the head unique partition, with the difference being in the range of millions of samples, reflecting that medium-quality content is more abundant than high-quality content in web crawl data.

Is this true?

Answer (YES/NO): YES